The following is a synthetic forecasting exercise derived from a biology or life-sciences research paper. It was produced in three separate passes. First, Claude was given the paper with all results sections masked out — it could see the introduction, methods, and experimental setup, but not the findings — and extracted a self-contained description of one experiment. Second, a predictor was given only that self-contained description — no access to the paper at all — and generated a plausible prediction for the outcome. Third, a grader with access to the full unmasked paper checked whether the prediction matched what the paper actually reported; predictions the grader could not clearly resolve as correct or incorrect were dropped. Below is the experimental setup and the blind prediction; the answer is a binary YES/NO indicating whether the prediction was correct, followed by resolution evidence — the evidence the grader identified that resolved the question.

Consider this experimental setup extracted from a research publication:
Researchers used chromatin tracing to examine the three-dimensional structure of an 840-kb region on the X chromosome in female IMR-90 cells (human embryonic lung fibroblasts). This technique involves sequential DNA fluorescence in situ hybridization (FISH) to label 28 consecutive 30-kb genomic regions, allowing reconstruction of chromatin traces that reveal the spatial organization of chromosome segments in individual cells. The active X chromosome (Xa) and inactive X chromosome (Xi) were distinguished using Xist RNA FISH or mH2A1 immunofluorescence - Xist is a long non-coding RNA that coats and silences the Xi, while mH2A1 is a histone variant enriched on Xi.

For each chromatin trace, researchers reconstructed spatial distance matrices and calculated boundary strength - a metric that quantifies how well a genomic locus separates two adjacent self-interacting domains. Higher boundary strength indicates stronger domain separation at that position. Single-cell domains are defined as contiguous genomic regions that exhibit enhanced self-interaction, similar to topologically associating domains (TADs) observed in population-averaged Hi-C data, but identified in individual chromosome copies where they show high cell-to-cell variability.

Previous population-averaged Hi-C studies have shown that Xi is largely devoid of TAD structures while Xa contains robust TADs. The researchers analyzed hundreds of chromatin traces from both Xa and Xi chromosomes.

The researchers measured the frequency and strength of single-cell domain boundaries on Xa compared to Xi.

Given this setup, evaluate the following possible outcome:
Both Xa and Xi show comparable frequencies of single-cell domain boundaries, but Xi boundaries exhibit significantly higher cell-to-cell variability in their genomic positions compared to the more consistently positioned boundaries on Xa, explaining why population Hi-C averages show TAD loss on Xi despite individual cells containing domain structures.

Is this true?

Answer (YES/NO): YES